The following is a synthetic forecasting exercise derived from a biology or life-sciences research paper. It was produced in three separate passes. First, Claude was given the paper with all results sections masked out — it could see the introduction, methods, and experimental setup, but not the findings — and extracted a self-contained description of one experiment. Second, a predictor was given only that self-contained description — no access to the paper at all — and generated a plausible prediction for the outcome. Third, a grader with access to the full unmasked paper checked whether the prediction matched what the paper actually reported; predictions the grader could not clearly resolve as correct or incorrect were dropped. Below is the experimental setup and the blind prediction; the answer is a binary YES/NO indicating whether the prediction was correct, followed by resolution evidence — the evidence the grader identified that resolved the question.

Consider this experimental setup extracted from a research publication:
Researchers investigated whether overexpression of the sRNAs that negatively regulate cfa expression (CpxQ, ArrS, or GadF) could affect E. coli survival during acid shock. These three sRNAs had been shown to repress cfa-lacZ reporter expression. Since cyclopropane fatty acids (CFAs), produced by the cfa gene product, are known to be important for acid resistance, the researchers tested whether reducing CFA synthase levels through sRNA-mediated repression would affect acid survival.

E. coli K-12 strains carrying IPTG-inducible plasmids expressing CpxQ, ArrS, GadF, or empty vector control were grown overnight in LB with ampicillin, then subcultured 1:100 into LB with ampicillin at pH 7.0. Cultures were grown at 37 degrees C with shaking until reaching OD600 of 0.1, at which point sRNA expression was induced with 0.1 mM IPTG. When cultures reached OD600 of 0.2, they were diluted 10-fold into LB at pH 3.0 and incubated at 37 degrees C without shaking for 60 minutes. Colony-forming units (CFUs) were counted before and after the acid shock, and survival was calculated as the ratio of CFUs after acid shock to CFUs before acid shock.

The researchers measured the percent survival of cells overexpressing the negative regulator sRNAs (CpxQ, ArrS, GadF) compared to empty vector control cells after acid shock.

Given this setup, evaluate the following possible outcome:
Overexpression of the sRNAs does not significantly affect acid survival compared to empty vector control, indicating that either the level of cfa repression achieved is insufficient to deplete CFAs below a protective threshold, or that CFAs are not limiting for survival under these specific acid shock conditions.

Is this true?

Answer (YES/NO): NO